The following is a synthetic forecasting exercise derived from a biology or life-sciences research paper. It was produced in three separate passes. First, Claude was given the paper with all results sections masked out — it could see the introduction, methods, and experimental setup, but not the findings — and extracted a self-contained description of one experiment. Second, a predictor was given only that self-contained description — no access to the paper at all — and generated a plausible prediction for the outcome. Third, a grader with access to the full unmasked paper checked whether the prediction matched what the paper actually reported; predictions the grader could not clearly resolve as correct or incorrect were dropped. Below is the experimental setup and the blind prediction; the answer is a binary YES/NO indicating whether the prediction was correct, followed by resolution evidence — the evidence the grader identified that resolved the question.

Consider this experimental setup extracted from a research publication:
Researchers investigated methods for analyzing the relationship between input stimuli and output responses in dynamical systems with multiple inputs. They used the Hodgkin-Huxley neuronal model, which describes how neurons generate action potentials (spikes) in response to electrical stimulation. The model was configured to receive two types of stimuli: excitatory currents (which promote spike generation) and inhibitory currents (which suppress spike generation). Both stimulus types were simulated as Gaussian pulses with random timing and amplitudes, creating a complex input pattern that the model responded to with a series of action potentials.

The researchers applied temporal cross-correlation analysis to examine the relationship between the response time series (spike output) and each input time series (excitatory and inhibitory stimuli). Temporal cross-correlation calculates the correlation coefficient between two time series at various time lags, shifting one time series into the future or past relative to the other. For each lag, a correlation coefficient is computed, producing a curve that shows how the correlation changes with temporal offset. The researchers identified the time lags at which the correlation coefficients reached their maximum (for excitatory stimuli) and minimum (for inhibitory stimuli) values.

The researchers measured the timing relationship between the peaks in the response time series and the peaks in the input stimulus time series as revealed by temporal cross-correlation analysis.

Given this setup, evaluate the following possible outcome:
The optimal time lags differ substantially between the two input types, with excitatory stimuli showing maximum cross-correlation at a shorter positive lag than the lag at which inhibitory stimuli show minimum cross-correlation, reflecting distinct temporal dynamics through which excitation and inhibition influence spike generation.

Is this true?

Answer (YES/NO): NO